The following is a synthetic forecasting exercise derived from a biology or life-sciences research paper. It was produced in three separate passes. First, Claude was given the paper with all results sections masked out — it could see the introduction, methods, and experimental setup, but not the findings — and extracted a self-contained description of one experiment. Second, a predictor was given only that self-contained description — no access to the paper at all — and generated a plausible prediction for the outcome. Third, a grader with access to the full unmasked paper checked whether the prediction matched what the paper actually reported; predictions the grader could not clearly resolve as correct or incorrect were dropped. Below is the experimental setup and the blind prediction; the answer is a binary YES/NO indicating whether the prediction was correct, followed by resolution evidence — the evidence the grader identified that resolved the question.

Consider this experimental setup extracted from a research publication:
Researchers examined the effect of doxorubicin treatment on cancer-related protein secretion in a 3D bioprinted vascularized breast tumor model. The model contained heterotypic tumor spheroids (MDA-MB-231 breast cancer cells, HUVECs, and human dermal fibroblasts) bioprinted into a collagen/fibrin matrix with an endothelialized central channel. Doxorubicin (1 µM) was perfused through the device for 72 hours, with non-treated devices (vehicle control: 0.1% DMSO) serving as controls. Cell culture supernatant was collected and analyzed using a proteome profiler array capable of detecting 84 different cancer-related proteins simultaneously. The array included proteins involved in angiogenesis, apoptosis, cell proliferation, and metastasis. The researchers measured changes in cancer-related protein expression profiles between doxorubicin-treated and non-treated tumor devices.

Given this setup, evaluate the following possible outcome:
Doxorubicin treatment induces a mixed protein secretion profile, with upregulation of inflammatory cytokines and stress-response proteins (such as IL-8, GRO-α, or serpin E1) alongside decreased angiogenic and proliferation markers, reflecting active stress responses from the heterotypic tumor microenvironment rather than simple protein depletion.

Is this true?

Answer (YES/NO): NO